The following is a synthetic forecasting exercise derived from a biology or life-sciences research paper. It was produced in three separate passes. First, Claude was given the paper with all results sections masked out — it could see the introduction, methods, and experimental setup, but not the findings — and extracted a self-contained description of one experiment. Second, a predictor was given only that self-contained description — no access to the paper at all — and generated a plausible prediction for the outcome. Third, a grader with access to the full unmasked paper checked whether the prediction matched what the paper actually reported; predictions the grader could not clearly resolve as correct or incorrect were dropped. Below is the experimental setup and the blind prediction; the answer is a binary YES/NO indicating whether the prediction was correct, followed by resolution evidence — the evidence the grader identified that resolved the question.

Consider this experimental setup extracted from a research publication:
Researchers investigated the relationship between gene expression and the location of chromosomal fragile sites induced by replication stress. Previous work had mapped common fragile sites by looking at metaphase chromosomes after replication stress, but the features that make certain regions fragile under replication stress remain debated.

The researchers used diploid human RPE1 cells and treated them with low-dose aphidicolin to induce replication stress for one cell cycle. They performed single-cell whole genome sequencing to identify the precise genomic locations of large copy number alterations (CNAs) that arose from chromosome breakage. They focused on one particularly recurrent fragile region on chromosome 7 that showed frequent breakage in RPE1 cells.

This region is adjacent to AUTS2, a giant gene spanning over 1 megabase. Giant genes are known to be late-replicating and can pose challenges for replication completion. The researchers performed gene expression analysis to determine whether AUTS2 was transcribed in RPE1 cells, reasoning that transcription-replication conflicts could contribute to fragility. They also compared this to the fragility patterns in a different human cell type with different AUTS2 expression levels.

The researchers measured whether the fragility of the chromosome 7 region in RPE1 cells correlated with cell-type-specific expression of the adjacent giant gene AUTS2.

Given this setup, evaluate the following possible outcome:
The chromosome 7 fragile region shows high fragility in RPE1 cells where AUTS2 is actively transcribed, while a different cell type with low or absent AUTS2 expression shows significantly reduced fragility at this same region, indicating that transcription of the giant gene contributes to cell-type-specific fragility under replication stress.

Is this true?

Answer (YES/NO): YES